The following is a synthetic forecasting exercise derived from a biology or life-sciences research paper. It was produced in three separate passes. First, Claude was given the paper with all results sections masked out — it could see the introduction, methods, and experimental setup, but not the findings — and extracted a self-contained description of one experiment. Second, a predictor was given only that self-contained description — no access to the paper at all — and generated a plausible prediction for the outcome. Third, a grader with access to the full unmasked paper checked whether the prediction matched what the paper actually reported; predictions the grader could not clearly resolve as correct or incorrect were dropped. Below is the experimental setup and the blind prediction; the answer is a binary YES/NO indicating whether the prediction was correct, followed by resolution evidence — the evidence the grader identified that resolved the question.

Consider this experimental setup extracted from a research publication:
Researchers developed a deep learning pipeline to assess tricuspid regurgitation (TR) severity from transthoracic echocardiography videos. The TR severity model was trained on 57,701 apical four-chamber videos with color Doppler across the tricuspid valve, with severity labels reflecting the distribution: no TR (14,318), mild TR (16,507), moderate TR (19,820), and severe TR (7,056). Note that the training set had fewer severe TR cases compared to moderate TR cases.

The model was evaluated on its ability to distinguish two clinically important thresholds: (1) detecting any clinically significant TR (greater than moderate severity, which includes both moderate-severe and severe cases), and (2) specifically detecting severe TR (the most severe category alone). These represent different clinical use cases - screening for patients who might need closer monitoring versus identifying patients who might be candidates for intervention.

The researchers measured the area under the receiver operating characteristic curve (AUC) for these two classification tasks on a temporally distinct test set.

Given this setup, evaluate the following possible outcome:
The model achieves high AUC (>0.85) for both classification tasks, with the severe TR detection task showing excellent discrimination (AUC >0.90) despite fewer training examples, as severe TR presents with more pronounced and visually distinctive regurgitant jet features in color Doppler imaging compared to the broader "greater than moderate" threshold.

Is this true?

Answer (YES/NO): YES